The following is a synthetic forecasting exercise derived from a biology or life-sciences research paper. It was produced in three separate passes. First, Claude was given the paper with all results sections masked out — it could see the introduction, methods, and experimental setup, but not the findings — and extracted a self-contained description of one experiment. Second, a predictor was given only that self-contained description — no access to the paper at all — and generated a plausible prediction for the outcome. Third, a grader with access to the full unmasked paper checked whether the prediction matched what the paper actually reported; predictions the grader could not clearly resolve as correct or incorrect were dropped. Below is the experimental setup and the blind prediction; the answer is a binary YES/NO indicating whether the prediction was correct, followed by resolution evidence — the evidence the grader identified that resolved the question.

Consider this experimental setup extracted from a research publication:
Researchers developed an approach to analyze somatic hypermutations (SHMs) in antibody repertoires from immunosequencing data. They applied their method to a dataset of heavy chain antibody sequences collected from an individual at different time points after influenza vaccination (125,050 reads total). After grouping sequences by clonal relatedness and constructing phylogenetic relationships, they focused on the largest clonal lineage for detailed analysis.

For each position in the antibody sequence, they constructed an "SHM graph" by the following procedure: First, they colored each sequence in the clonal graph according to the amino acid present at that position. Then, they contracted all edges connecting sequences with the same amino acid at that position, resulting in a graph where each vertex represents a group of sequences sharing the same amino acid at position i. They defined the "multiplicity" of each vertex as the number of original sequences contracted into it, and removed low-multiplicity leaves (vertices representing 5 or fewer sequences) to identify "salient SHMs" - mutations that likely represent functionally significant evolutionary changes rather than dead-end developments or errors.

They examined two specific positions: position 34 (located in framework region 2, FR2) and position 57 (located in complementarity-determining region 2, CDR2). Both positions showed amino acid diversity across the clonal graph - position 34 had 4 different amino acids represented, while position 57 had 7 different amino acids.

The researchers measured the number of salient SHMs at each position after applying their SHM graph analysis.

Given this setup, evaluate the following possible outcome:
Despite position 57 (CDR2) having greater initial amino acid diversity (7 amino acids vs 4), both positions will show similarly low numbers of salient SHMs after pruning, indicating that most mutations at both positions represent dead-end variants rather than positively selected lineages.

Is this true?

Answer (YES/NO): NO